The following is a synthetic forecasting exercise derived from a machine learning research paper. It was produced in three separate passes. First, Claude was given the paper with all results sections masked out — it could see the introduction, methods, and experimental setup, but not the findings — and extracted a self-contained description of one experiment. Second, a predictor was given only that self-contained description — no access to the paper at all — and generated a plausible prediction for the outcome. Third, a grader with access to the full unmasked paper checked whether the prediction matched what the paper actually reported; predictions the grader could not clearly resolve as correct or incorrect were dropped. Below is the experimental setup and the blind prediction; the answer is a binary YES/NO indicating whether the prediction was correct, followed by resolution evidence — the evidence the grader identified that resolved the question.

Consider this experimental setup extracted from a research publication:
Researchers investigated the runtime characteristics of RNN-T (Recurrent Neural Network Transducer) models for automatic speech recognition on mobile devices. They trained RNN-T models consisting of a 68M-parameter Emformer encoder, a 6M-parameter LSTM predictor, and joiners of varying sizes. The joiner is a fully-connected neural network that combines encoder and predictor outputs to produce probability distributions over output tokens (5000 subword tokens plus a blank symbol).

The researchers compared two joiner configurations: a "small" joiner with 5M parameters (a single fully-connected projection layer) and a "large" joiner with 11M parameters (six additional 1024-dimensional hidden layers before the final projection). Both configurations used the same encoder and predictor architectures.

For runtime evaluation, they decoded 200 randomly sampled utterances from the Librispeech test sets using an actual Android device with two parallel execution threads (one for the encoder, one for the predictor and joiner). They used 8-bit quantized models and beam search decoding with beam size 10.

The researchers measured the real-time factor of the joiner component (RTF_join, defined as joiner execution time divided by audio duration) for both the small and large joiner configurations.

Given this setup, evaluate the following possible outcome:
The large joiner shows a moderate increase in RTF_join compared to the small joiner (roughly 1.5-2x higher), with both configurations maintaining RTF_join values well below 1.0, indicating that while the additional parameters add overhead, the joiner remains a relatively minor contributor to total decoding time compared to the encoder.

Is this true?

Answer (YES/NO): NO